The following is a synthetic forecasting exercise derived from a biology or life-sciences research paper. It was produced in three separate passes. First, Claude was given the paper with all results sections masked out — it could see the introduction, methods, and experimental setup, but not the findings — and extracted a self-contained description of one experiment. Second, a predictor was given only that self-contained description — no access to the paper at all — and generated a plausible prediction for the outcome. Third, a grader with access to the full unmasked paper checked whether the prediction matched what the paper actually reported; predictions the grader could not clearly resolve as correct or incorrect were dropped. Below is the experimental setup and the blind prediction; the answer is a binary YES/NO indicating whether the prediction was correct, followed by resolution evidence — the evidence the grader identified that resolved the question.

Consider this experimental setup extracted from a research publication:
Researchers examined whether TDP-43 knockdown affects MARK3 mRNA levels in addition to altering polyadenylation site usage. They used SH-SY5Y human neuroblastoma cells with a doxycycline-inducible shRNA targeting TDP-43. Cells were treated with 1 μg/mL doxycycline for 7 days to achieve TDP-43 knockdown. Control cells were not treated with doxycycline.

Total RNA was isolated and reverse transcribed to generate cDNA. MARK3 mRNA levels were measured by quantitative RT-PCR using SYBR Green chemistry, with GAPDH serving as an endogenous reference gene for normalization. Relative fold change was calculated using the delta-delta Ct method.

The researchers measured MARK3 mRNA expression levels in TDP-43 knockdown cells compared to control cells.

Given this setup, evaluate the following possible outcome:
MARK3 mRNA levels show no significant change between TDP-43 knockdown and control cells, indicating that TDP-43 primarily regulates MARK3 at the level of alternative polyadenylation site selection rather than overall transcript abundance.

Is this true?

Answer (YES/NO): YES